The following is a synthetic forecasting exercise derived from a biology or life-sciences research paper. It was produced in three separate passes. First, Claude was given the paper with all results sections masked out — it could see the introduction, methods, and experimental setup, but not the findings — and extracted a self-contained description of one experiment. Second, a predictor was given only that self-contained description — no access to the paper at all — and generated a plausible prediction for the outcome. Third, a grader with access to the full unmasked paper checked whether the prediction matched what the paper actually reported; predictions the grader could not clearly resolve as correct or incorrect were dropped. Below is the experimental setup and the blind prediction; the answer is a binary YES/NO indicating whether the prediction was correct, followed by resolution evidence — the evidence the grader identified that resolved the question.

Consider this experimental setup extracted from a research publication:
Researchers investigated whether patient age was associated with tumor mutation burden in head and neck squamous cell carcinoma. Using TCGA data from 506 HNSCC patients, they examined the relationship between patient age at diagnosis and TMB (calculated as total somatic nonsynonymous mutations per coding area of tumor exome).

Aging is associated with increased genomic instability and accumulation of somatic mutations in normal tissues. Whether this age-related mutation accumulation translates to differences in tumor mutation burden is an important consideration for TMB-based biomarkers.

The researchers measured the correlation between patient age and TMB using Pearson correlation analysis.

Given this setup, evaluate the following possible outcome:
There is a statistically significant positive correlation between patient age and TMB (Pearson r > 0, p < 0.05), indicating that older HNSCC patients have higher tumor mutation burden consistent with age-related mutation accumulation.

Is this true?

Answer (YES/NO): YES